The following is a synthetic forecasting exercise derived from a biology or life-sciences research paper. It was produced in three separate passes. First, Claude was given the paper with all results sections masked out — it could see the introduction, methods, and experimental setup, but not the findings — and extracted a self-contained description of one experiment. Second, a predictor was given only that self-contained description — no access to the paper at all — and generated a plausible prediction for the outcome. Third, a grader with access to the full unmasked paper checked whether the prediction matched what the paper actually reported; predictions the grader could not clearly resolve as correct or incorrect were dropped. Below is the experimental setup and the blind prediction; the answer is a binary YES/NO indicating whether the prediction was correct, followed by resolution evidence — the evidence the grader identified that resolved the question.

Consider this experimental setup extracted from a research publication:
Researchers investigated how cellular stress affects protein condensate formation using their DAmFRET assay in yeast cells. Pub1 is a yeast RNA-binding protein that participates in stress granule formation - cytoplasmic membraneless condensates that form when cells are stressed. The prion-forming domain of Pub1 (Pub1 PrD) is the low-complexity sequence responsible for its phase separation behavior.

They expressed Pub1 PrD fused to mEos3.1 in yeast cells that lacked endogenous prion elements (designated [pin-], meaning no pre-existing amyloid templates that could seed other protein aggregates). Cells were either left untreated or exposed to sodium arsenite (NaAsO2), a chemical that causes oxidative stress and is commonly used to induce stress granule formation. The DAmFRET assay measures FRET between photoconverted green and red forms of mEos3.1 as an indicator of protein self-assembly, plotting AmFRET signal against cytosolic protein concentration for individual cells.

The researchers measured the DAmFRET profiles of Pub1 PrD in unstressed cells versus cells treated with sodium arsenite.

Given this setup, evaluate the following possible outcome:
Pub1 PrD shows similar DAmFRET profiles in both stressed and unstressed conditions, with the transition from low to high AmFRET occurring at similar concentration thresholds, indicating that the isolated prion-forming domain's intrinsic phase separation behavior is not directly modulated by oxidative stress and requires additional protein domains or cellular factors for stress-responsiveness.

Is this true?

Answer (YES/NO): NO